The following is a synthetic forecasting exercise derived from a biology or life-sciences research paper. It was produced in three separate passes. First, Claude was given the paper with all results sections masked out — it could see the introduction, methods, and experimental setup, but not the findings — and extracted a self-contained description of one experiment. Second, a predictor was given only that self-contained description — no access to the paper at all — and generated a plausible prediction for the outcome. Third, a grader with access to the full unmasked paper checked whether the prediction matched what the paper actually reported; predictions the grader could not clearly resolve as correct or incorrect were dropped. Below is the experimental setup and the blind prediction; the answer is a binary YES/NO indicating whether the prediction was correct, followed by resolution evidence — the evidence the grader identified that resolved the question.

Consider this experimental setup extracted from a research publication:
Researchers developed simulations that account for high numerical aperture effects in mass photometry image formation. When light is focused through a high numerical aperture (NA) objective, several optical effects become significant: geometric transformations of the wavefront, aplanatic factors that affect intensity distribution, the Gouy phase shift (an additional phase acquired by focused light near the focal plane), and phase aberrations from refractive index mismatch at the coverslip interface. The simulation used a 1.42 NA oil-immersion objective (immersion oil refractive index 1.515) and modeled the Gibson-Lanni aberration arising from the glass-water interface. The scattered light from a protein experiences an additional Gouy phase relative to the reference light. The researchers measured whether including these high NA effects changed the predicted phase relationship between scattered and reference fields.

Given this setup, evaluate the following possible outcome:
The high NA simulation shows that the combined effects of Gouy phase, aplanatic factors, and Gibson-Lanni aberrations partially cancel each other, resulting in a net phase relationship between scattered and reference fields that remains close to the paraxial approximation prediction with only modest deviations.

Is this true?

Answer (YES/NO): NO